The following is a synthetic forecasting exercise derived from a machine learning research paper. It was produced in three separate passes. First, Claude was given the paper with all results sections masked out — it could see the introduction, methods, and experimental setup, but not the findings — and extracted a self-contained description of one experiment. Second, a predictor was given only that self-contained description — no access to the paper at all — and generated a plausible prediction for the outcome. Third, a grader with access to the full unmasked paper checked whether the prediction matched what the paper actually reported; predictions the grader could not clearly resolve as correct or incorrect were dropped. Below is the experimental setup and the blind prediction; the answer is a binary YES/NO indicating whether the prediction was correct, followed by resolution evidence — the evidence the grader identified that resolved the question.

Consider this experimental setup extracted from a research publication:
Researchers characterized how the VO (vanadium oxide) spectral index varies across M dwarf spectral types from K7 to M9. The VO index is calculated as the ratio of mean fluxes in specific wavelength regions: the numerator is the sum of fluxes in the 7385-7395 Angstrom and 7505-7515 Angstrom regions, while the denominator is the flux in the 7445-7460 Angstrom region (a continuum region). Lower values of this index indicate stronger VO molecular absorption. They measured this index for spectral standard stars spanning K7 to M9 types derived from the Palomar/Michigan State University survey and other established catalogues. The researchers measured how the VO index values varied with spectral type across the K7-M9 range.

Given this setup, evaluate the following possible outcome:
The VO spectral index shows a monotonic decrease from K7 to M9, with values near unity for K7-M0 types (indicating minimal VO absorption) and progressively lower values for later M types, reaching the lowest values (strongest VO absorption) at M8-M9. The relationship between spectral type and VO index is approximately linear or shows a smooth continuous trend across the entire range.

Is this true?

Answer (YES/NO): NO